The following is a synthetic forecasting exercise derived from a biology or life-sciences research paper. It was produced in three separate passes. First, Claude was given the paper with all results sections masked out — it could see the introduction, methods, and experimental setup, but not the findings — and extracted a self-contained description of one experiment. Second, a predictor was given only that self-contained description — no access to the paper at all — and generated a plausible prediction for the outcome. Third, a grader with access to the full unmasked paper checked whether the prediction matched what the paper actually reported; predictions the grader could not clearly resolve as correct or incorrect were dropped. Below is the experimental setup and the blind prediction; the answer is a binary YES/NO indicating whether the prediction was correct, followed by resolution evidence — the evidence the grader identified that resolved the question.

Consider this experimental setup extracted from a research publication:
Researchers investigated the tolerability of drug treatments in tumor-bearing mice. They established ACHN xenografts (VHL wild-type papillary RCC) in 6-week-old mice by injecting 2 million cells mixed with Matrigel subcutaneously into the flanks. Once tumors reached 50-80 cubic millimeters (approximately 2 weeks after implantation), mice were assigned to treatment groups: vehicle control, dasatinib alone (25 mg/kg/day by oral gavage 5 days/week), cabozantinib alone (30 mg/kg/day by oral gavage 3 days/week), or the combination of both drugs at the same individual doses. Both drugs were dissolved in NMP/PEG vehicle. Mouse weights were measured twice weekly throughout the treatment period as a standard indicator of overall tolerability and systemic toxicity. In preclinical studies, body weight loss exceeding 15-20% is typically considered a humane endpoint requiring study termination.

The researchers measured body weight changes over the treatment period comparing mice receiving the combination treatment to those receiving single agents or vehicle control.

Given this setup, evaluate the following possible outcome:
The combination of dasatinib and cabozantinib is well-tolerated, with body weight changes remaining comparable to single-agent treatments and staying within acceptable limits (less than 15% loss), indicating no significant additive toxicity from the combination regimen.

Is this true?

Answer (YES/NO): YES